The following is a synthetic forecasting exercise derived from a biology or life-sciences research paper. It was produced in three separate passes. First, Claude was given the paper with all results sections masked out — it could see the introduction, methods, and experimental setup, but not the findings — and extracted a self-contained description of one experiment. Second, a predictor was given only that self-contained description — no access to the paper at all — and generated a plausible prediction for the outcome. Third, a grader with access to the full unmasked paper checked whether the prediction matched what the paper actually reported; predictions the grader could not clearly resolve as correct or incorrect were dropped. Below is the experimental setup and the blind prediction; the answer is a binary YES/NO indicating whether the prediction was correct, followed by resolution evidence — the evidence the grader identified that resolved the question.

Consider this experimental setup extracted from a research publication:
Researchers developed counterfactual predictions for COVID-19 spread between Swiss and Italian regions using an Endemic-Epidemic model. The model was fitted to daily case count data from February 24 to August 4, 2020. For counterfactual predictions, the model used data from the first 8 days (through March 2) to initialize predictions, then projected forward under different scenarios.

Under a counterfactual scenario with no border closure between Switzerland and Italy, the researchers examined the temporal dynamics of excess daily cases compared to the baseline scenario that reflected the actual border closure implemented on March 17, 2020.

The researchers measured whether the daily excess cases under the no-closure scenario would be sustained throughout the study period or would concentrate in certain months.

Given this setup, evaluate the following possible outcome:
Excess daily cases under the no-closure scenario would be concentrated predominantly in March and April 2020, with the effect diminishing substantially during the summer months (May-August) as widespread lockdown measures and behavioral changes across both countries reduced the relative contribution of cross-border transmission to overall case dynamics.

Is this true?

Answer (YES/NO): YES